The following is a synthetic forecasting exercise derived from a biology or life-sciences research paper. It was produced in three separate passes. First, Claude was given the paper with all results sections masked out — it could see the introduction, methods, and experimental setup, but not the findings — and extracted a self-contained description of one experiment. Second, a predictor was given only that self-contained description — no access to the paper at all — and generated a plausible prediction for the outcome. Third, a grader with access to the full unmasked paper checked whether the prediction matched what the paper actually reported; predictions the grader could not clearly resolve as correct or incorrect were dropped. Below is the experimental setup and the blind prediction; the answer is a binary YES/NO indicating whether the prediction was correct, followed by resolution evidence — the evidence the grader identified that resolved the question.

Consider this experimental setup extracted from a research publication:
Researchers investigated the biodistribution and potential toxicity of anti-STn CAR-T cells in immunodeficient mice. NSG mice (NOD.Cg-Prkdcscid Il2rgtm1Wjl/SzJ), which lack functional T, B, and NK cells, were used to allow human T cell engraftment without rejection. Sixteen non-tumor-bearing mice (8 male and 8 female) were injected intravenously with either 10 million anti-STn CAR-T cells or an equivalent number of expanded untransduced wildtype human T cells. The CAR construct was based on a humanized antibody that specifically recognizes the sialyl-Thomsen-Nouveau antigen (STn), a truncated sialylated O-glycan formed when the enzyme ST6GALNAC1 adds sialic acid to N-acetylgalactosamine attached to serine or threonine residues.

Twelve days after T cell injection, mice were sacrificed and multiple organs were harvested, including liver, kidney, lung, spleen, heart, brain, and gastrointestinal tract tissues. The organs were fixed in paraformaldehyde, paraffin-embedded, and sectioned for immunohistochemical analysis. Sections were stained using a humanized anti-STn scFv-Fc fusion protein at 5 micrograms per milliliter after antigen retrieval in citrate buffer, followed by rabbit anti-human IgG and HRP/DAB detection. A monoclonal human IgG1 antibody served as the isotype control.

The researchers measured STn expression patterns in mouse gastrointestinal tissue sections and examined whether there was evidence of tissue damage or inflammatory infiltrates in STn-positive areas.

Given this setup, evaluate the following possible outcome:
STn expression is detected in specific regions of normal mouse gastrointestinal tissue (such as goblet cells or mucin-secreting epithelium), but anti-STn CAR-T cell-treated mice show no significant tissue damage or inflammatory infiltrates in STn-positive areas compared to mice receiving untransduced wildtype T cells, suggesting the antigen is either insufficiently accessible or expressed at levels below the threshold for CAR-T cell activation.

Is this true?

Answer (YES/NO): YES